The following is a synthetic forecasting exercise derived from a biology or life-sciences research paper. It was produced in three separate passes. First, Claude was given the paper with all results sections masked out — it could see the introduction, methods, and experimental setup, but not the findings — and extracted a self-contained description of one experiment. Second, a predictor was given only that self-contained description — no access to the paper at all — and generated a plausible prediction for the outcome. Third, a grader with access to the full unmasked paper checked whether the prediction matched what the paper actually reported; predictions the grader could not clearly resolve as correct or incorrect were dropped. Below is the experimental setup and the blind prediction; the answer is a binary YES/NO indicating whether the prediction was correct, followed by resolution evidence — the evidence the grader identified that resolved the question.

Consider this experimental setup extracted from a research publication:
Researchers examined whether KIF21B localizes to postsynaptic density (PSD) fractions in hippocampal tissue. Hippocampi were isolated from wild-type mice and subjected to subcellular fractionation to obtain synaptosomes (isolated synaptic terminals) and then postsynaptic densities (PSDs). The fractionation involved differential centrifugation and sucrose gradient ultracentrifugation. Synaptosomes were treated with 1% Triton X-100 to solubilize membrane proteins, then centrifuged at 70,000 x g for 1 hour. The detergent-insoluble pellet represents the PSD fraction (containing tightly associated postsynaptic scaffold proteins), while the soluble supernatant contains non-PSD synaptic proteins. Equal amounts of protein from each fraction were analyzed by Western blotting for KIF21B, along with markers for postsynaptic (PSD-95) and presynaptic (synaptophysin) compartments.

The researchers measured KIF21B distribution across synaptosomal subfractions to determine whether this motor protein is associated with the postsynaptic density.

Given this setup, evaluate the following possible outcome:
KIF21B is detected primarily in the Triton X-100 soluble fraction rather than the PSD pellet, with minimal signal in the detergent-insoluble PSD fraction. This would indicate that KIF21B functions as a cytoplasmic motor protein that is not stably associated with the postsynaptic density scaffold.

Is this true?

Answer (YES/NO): NO